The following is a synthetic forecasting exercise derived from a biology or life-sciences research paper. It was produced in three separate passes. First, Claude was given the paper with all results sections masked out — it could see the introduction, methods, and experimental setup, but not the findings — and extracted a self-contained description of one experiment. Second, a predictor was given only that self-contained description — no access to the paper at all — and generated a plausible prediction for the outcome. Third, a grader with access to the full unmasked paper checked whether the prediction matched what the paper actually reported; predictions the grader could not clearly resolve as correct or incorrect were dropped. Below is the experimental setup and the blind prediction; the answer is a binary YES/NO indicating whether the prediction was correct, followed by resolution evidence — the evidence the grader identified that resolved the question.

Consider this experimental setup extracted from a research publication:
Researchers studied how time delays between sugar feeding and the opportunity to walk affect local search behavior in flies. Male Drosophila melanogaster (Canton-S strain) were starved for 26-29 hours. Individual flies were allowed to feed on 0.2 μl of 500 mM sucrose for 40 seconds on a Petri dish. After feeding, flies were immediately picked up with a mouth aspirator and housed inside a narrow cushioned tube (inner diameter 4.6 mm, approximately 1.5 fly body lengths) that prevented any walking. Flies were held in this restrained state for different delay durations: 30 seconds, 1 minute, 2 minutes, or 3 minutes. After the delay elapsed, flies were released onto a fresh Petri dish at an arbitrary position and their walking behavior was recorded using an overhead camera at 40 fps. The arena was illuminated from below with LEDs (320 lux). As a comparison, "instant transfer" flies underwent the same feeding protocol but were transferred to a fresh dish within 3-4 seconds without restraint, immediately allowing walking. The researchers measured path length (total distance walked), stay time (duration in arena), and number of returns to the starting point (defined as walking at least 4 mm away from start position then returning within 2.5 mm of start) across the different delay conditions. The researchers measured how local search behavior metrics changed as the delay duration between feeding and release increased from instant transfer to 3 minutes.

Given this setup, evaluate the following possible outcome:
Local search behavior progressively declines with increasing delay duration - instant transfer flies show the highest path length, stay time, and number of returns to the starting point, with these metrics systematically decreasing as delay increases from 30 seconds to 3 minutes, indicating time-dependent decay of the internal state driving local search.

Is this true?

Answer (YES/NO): NO